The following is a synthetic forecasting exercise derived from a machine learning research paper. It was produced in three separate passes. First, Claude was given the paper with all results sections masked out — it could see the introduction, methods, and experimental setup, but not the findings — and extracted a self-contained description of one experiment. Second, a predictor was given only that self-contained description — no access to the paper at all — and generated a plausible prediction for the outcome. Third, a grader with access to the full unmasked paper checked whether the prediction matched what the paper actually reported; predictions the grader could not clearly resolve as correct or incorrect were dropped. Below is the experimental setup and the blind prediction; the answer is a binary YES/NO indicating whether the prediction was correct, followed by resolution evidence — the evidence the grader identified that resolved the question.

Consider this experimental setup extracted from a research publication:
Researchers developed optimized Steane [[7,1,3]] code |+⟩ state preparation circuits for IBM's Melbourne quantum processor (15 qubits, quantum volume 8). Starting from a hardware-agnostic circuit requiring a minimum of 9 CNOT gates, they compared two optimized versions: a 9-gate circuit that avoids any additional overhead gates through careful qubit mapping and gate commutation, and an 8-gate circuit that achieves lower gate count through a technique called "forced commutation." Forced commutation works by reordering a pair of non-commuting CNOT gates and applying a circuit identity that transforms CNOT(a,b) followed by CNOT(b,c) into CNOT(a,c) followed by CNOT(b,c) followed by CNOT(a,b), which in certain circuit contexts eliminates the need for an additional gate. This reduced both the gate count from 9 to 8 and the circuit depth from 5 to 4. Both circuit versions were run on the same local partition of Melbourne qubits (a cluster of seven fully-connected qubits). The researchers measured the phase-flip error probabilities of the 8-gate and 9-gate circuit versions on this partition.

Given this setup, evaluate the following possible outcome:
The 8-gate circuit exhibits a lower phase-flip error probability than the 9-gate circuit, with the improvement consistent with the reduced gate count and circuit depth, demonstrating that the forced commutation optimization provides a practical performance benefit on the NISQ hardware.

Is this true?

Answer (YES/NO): YES